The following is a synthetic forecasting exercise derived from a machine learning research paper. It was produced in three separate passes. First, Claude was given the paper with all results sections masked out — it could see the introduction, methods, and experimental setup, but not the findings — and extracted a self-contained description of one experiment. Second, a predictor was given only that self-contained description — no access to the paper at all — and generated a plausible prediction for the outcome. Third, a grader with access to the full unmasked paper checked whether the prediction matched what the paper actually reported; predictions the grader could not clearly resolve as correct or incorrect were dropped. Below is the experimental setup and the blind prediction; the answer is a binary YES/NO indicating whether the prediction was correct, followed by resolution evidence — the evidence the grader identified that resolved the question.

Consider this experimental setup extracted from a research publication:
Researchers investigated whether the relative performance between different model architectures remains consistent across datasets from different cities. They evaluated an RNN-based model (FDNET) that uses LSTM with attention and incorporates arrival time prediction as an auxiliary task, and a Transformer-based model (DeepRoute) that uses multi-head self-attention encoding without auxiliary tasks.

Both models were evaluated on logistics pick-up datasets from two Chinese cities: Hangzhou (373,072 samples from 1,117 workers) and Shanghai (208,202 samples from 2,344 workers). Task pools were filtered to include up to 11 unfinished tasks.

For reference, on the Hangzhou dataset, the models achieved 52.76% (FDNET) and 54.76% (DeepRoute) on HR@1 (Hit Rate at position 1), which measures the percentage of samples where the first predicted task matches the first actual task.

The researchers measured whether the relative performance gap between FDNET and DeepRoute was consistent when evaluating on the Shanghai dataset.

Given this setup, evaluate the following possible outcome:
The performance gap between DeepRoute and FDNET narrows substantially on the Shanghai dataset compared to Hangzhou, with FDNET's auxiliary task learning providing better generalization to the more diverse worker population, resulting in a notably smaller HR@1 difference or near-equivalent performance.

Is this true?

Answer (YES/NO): NO